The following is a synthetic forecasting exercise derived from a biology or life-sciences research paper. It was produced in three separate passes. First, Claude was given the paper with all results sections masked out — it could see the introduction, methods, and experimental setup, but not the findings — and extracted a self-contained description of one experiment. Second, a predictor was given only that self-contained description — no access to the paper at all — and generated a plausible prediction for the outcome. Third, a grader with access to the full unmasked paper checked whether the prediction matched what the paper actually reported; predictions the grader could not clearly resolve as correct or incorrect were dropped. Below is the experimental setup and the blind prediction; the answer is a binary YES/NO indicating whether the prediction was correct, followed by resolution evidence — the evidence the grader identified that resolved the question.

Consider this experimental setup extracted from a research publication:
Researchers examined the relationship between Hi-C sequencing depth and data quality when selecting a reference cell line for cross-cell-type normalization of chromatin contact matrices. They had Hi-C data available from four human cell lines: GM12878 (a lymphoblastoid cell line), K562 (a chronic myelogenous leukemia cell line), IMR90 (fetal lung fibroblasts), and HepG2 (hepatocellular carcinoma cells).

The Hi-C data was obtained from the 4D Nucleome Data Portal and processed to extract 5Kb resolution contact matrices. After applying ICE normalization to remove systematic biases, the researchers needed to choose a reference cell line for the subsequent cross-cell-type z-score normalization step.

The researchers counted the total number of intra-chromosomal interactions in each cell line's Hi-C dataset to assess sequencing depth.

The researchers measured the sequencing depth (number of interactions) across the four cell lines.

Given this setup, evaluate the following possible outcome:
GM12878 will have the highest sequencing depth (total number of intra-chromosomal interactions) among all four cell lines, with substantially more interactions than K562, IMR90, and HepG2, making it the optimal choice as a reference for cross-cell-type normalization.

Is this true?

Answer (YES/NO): YES